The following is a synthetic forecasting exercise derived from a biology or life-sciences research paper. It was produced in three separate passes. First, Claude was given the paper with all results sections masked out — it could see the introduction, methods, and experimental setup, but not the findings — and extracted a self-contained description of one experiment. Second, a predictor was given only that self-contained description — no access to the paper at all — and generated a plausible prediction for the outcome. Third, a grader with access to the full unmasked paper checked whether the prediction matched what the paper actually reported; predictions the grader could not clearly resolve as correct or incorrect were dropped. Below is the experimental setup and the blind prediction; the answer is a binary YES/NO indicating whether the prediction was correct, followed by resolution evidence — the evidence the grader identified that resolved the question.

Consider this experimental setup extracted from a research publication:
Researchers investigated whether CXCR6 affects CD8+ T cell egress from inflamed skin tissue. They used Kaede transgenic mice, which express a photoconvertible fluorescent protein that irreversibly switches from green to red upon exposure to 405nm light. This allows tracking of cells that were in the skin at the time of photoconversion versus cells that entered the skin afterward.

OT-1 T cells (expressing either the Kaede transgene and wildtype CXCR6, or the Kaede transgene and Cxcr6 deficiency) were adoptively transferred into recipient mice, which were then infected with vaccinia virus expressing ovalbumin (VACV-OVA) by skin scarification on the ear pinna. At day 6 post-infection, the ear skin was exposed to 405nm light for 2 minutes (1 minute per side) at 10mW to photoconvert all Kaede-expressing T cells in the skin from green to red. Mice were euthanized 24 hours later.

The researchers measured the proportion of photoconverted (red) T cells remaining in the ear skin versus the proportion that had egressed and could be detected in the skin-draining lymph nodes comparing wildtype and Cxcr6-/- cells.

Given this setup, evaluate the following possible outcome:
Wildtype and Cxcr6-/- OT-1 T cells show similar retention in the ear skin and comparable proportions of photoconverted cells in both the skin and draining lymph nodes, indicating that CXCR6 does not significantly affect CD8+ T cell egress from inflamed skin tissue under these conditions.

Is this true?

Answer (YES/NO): YES